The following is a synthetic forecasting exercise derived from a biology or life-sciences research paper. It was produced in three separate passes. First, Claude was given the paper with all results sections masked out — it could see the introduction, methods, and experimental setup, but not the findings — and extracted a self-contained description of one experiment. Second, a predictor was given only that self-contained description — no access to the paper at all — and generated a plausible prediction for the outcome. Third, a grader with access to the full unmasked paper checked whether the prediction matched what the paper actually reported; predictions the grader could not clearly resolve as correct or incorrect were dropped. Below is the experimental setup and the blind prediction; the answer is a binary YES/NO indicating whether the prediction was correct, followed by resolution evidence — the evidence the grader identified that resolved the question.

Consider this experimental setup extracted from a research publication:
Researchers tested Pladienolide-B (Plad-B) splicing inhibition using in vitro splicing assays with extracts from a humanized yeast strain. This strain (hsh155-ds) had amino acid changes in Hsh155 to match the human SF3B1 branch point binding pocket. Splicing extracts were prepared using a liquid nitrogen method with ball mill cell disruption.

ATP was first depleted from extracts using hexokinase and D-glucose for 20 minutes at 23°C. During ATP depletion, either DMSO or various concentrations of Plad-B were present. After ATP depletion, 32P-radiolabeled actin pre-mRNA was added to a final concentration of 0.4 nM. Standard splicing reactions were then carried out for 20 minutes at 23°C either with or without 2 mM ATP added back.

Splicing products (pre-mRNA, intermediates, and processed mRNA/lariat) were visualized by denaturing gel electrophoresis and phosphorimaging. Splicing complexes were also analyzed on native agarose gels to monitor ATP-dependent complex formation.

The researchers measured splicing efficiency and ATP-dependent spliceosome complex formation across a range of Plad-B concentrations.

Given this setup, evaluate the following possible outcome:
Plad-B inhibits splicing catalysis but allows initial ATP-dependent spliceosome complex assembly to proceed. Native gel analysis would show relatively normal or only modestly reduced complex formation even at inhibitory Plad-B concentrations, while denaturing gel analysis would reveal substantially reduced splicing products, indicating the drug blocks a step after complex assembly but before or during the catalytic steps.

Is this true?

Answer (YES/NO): NO